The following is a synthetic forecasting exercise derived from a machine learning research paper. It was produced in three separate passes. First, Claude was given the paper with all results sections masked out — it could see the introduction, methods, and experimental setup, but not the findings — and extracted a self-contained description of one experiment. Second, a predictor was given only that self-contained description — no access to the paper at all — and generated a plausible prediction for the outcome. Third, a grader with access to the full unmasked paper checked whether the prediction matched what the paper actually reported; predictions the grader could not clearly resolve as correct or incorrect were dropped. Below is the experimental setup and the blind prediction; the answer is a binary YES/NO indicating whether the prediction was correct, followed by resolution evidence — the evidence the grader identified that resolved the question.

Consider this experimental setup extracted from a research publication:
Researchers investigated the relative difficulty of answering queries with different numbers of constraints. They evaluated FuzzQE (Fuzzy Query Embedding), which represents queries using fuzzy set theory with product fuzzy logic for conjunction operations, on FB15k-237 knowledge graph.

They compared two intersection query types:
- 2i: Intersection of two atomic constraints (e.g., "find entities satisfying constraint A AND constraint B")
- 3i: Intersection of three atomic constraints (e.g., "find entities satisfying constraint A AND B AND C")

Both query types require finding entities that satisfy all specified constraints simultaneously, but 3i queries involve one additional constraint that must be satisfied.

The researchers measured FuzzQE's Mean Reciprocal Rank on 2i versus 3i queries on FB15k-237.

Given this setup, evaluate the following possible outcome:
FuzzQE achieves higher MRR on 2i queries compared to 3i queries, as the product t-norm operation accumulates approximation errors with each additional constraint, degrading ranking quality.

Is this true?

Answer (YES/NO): NO